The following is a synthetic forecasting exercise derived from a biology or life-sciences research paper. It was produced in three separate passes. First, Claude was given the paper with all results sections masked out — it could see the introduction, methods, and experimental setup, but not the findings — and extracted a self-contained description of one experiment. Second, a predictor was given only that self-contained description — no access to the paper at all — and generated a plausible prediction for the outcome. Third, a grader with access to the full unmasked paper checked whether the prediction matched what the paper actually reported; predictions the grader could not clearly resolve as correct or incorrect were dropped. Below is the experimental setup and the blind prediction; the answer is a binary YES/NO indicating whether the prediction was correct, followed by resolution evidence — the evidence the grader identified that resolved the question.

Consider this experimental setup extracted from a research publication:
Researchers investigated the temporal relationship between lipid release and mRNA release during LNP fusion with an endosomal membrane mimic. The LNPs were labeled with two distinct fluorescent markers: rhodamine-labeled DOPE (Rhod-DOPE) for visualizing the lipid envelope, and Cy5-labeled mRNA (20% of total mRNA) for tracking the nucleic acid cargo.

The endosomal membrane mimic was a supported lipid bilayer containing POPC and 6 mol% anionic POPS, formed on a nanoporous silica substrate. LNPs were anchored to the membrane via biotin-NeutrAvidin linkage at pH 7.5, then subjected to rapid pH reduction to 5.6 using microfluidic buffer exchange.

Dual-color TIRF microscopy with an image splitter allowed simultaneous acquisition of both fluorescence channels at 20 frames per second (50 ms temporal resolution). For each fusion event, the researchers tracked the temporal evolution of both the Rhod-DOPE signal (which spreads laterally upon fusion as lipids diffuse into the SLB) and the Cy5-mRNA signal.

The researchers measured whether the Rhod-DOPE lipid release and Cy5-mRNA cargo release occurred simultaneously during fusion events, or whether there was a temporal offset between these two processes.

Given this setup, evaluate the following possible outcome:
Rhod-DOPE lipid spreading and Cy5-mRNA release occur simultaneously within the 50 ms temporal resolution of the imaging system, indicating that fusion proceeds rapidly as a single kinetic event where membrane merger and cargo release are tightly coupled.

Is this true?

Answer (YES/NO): YES